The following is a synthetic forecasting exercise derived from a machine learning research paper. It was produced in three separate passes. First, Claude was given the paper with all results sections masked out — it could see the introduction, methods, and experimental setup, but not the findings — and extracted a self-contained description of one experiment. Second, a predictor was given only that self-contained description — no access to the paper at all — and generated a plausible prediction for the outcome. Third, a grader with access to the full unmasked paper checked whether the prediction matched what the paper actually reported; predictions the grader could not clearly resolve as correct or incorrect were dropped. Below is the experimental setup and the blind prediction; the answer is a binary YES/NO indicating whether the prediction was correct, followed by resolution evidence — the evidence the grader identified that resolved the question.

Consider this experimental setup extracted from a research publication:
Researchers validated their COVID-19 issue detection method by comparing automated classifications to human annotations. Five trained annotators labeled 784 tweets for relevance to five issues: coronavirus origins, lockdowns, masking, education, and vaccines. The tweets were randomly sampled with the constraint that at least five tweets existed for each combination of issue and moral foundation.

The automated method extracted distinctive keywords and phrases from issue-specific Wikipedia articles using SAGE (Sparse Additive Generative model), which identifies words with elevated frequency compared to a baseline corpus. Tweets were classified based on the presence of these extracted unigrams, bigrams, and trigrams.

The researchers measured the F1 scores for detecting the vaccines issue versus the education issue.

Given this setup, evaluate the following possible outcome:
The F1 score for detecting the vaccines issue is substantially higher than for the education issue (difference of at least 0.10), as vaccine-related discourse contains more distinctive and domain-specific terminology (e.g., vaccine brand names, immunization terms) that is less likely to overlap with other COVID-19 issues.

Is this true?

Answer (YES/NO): YES